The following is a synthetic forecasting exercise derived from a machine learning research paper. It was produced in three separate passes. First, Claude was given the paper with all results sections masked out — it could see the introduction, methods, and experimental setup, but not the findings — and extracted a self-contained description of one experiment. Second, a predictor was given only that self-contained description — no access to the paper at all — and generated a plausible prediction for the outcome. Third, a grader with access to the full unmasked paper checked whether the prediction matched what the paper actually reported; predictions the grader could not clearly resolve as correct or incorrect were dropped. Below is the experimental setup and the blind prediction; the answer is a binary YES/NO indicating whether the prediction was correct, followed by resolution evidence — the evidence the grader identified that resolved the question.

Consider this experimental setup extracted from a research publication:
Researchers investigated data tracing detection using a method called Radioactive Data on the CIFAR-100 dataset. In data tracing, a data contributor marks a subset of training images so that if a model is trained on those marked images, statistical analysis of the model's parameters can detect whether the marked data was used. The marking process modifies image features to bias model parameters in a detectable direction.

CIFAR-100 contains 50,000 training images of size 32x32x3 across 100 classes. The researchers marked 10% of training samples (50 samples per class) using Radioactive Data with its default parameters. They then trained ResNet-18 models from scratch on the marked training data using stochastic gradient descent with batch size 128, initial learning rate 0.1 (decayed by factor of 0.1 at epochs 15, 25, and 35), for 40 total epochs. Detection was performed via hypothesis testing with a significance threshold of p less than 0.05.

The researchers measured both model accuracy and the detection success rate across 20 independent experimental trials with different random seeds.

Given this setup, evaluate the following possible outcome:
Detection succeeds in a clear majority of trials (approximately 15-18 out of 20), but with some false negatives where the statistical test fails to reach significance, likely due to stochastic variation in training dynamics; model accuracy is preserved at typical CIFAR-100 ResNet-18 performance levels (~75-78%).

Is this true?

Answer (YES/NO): NO